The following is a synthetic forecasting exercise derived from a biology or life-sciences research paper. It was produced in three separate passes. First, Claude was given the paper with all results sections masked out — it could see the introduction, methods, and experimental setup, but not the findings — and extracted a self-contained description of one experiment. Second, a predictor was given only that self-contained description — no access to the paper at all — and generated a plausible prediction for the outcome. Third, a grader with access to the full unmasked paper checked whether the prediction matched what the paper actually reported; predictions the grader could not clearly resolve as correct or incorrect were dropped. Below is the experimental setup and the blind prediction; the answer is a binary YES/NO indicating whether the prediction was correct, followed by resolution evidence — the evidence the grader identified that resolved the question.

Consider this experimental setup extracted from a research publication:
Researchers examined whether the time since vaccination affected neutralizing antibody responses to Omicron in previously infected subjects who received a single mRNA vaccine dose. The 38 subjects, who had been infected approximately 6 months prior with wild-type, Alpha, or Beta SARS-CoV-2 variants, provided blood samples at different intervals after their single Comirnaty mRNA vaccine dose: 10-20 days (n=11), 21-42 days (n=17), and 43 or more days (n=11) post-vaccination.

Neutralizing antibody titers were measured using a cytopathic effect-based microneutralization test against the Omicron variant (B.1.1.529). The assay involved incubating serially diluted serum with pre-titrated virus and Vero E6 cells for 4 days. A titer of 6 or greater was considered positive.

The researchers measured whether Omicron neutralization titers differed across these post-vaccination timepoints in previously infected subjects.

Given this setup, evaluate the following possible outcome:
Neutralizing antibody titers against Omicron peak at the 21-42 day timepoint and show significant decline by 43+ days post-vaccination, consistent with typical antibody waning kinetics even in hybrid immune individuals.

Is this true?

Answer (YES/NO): NO